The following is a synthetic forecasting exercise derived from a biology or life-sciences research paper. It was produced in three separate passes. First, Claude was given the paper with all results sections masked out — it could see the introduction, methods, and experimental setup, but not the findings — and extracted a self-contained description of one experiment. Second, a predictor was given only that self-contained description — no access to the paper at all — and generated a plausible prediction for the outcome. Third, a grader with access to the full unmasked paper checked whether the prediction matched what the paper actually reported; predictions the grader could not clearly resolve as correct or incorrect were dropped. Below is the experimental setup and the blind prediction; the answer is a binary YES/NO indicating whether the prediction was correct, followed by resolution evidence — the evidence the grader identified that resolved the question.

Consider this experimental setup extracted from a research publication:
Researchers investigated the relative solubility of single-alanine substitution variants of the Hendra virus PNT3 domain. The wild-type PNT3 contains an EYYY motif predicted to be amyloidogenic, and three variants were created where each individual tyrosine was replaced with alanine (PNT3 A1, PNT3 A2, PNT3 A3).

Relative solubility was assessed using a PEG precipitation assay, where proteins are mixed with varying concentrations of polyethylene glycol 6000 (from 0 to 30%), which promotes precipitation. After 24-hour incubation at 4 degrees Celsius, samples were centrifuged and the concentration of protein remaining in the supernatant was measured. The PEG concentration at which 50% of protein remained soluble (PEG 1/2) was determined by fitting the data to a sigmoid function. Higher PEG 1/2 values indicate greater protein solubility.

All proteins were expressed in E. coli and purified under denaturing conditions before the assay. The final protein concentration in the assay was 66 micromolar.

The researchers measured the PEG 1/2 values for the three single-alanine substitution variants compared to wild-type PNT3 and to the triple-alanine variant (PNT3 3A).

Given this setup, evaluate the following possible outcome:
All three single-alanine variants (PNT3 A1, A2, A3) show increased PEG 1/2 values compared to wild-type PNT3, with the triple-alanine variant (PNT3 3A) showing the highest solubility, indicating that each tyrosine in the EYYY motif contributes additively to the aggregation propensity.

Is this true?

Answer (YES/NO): NO